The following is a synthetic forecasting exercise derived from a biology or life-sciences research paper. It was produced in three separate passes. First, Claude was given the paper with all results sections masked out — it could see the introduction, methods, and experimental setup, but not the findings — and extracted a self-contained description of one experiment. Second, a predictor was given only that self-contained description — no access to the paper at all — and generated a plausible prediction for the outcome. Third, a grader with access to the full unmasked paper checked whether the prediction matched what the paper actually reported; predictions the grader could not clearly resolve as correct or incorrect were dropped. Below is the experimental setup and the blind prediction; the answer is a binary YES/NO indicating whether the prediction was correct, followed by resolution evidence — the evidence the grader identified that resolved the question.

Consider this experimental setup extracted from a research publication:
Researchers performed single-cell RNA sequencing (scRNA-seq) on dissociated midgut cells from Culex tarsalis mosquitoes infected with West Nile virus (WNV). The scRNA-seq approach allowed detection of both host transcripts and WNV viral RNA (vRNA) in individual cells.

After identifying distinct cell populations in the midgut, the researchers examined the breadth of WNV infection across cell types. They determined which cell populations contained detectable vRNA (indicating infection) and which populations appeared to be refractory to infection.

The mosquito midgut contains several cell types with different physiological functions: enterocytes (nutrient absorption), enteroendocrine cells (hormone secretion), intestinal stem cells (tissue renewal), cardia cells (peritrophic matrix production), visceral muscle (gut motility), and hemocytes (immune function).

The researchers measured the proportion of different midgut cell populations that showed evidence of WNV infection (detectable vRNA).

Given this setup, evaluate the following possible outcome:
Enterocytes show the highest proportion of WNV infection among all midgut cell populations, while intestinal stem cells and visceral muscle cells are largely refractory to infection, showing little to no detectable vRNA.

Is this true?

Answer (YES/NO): NO